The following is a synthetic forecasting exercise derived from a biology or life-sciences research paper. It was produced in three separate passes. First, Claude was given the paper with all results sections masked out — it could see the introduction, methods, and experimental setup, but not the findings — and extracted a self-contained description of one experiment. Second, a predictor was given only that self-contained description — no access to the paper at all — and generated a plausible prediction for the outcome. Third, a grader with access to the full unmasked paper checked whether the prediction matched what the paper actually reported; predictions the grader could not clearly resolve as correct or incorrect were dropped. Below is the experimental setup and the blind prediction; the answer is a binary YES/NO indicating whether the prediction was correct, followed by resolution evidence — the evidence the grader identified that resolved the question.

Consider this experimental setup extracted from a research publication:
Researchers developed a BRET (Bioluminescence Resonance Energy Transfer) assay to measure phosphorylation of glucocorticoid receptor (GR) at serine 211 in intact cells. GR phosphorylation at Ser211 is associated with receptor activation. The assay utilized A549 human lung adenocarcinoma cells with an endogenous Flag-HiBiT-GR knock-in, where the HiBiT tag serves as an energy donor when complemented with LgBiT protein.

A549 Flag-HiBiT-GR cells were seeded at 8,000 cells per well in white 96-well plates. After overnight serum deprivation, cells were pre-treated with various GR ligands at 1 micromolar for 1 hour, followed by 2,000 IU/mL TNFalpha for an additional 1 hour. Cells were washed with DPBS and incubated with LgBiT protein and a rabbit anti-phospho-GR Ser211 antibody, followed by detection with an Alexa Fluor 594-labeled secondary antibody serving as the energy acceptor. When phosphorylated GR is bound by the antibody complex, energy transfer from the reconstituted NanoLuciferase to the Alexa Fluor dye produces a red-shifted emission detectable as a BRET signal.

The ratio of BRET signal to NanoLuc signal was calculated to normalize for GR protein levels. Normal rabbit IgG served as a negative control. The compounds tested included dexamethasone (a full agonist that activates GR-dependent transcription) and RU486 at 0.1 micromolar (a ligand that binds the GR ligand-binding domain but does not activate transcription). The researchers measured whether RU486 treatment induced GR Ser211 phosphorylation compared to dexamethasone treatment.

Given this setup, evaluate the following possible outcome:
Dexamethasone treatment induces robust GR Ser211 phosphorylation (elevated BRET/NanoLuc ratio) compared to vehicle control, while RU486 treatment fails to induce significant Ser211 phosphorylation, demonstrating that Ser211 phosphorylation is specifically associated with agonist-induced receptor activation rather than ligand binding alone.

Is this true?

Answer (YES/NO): NO